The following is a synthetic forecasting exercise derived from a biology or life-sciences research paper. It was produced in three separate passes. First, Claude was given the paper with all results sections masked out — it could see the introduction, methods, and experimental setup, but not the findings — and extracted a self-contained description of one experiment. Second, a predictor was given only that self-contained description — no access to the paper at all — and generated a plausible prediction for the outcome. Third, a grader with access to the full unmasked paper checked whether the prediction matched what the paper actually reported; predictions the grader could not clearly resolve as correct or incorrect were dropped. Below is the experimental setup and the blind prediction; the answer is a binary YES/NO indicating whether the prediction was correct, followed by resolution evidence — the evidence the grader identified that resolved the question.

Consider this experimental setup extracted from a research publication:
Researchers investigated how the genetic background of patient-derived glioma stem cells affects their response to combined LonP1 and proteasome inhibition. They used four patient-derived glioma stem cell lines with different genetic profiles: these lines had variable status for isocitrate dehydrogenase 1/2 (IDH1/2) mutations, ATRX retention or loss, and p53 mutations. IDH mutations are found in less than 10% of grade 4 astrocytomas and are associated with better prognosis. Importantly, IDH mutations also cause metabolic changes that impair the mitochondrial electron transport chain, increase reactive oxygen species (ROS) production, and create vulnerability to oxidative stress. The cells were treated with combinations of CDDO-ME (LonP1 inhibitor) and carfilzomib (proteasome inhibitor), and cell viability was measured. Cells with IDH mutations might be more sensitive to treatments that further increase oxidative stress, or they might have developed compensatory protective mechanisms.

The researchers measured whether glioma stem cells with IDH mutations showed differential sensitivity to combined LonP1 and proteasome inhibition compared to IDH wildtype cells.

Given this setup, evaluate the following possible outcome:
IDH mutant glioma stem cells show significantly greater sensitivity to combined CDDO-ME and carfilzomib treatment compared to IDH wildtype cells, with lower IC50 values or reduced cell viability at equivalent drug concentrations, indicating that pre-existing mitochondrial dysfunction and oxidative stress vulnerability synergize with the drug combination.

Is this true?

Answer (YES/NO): NO